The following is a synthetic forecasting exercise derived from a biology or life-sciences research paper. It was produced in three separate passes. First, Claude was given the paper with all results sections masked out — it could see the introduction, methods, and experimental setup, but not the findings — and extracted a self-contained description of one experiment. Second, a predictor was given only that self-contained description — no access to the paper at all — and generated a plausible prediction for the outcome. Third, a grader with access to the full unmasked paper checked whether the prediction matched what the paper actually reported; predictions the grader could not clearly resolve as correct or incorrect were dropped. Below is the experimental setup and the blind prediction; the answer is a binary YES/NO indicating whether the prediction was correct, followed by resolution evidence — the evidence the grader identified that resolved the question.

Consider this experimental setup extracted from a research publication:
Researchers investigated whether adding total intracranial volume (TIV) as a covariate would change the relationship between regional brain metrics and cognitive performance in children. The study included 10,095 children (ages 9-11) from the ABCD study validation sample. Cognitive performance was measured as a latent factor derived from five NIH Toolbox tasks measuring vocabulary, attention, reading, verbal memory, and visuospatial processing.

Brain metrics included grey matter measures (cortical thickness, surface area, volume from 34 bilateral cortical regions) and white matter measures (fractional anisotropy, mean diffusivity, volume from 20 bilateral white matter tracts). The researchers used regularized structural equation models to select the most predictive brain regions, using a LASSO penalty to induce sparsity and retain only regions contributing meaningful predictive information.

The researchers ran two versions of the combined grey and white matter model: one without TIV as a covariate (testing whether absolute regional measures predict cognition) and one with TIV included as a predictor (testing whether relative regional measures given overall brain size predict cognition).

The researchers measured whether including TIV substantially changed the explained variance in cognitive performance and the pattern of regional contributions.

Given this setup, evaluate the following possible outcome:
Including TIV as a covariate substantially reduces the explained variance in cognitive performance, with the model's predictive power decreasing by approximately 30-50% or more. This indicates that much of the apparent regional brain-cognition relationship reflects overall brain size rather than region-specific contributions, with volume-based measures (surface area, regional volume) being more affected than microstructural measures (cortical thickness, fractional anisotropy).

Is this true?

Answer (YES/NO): NO